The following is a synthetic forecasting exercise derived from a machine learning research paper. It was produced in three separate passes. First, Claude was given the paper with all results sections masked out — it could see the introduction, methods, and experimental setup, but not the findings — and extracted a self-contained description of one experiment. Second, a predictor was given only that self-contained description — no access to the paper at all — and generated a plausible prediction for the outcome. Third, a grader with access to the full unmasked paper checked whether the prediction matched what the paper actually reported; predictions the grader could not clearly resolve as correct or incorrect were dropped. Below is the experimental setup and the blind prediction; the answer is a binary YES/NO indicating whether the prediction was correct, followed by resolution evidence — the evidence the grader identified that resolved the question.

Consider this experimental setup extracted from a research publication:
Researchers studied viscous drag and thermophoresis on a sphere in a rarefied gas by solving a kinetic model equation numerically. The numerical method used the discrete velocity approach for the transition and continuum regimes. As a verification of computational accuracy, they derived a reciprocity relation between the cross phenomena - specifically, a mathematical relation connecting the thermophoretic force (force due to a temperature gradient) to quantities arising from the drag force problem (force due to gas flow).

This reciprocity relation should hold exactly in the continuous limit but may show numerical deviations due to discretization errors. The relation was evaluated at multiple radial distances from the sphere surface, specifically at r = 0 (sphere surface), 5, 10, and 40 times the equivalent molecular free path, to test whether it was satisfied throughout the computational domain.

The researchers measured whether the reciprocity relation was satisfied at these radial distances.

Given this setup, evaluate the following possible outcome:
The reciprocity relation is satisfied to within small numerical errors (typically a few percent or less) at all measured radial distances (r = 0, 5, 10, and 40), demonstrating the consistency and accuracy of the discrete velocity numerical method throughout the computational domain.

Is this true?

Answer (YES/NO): YES